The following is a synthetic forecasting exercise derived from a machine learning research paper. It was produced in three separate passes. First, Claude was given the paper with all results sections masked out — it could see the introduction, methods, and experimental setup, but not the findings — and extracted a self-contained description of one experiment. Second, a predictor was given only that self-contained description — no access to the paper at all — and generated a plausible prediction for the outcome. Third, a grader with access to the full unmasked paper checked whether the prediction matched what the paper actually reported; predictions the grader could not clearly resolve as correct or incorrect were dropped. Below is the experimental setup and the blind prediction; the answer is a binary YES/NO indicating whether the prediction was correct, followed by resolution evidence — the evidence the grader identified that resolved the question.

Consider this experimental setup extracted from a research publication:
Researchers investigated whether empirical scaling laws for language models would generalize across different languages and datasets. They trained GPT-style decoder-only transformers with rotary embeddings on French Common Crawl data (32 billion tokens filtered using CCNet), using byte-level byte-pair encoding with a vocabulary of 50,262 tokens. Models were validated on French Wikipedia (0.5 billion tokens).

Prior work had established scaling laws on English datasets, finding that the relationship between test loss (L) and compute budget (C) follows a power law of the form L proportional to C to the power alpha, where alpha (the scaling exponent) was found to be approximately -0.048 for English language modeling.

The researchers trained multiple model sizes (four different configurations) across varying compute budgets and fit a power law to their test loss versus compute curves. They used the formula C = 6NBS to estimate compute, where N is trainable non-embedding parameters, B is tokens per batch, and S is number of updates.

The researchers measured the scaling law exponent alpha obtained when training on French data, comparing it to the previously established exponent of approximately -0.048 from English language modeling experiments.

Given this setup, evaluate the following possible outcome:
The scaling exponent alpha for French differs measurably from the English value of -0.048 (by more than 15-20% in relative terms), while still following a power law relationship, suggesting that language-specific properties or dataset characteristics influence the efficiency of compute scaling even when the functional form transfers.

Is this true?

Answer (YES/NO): NO